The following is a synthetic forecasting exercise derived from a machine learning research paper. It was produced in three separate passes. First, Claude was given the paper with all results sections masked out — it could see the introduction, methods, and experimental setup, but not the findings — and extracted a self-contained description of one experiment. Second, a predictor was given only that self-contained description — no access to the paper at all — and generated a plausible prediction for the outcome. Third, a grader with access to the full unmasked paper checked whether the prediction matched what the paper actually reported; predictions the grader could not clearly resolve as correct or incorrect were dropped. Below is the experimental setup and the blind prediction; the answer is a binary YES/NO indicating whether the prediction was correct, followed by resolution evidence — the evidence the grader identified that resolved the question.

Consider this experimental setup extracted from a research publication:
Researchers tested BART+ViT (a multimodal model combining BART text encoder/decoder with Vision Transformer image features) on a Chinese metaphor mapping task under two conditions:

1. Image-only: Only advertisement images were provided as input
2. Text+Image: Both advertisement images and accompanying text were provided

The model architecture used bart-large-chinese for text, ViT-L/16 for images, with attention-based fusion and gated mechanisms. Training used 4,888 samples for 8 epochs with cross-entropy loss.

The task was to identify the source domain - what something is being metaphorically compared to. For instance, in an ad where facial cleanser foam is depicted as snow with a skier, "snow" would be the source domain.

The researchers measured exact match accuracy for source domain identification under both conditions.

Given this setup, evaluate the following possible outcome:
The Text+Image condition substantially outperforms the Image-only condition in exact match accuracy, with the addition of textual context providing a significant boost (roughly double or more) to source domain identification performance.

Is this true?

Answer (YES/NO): NO